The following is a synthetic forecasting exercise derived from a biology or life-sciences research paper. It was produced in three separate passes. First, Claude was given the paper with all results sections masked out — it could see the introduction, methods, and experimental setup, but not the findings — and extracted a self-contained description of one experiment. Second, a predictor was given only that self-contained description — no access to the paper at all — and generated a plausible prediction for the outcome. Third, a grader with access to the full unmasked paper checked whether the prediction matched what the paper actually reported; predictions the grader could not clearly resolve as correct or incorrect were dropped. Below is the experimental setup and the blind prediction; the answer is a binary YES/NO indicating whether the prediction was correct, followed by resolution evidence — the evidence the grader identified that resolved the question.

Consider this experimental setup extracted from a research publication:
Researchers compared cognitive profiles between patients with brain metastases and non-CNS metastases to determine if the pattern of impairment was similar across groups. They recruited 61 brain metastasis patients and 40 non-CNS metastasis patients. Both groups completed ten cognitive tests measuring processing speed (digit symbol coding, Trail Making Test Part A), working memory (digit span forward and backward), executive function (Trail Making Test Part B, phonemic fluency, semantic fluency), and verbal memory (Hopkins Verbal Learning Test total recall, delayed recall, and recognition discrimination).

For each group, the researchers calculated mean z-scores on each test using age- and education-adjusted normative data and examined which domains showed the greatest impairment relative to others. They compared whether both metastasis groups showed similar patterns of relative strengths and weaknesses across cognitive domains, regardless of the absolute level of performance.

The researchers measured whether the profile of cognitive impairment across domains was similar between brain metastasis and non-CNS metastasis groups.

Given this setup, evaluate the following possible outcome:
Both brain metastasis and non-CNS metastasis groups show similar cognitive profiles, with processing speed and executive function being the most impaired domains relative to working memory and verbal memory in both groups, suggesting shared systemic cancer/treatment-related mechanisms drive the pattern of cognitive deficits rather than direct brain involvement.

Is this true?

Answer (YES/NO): NO